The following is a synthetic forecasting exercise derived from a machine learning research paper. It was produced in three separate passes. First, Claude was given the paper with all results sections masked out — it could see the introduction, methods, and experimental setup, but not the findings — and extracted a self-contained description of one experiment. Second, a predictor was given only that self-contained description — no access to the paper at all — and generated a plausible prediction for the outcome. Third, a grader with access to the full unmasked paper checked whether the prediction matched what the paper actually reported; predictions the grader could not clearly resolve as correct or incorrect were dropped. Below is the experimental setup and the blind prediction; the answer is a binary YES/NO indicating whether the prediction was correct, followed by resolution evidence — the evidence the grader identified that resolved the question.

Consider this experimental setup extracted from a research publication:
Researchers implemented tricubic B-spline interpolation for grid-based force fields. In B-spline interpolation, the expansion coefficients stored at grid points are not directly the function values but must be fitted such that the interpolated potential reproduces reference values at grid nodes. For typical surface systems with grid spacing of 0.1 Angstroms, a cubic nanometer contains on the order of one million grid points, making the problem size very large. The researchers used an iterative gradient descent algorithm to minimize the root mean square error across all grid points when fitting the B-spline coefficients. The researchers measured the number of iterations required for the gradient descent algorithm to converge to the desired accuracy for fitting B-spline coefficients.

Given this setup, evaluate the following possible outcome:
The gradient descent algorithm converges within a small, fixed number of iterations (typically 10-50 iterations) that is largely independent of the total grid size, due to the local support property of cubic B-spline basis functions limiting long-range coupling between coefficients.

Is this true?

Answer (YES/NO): NO